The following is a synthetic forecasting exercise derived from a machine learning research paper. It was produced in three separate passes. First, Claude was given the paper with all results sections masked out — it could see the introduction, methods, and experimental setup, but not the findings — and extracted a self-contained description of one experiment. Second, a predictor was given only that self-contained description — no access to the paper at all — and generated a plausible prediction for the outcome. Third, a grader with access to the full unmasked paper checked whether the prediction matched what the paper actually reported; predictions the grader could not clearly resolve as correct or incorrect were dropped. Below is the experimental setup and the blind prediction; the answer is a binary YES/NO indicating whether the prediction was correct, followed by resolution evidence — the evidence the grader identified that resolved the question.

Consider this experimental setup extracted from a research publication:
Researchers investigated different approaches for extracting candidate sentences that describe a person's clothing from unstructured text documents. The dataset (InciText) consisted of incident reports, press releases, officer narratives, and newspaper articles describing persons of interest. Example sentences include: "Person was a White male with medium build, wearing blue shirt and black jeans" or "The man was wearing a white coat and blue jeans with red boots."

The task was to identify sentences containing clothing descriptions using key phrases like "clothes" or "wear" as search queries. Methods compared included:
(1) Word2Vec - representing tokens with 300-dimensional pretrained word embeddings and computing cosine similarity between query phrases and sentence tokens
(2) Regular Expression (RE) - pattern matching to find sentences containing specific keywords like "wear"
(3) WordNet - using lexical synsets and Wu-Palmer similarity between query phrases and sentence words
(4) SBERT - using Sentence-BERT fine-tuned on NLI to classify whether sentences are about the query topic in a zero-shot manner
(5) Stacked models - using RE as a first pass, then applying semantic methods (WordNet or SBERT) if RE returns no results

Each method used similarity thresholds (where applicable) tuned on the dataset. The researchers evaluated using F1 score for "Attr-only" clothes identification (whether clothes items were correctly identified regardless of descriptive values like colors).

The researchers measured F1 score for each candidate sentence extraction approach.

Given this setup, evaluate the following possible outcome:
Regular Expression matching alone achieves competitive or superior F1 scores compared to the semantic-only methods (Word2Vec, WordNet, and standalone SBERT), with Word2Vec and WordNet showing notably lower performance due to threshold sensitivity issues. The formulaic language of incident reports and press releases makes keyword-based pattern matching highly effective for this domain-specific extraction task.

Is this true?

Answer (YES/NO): NO